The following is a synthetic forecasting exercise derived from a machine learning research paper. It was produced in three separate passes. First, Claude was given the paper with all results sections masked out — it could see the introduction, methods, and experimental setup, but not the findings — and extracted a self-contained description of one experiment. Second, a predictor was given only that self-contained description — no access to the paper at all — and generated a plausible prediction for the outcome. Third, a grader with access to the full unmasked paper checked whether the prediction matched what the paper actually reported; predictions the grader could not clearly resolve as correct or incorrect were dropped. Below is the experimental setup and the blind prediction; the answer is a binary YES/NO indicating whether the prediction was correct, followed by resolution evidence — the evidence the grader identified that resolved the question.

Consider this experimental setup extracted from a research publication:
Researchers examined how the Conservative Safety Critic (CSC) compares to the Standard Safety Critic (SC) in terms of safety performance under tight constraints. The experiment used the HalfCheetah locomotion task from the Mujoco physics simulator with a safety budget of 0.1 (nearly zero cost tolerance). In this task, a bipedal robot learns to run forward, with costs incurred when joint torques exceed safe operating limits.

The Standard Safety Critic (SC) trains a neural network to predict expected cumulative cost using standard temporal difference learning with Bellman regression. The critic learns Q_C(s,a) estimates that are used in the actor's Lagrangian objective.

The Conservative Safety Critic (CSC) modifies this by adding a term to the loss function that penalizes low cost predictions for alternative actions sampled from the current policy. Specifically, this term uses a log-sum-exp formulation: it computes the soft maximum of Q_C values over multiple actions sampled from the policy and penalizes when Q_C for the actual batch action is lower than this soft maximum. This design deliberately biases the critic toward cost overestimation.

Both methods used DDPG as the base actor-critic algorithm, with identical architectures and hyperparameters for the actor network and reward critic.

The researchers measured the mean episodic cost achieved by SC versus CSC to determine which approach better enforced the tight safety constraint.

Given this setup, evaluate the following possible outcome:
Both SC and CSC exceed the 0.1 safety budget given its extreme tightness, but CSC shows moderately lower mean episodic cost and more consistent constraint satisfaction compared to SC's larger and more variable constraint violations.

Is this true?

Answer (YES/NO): NO